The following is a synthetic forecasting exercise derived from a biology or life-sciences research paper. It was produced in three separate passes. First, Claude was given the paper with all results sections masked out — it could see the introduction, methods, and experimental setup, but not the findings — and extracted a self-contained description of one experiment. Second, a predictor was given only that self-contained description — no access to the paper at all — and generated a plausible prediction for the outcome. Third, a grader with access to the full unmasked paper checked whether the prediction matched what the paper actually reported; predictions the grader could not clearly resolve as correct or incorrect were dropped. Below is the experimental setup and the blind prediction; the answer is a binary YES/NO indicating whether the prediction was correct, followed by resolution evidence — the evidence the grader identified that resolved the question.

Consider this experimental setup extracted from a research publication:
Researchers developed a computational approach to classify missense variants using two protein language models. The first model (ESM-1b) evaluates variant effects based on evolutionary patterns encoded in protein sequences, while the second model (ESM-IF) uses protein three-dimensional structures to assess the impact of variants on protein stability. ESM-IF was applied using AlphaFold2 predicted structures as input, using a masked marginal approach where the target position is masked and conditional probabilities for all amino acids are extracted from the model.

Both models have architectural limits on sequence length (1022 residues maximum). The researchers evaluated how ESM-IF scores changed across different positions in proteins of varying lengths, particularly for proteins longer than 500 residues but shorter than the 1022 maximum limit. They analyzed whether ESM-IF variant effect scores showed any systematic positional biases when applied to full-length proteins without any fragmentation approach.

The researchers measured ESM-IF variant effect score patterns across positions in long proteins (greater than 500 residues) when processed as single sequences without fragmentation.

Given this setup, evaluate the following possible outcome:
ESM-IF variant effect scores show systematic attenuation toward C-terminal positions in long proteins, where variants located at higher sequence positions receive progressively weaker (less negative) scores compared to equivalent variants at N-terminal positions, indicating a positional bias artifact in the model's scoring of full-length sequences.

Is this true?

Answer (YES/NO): YES